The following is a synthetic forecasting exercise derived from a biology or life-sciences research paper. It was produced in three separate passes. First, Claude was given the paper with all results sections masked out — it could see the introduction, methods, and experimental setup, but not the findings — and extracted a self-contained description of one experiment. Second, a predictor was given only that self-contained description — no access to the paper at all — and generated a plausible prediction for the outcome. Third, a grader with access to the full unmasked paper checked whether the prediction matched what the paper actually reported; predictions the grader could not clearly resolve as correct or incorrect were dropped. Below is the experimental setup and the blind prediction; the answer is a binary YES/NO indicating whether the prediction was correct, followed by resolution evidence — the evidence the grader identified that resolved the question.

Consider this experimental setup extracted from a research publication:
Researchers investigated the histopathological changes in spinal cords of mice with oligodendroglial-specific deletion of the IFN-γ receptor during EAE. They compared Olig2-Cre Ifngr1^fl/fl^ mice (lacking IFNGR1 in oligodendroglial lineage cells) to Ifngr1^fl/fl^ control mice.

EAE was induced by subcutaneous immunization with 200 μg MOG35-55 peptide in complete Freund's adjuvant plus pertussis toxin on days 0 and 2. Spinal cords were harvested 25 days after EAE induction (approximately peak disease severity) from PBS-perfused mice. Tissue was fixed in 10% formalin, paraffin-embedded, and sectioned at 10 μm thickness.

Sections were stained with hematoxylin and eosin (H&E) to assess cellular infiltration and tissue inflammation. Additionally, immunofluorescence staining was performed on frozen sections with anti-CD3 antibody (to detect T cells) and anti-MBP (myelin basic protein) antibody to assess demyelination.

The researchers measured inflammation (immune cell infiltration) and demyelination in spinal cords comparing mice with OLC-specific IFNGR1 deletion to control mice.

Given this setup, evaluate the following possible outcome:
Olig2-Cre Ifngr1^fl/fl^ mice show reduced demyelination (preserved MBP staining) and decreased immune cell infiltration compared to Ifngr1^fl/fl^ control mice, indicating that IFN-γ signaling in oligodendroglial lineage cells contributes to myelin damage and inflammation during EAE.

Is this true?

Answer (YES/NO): YES